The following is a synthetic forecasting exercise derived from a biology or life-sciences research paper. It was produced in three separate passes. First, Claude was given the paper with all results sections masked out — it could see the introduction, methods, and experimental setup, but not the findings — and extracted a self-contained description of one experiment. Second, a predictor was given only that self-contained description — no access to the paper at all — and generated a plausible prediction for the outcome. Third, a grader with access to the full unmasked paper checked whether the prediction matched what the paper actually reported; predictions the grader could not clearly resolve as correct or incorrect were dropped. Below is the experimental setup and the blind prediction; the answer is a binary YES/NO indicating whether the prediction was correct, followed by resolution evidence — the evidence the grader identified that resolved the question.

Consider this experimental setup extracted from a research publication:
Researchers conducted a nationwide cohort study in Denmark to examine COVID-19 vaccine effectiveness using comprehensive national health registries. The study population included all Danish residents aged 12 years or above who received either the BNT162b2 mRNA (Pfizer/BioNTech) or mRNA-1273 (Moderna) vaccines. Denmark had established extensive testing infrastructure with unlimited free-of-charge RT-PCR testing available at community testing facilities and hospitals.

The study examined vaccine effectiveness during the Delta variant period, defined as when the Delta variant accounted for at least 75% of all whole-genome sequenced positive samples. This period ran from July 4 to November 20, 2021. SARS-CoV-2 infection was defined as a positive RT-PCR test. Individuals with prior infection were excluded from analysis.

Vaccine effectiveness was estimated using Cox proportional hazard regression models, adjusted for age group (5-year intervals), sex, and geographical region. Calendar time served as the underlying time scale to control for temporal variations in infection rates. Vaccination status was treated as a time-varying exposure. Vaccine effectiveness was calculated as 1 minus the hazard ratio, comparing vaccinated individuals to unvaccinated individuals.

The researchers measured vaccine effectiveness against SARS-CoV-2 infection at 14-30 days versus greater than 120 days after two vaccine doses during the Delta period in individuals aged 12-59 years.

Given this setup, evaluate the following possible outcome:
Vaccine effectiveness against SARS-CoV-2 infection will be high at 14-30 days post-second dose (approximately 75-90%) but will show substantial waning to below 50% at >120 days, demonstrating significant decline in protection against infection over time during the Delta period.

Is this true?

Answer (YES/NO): NO